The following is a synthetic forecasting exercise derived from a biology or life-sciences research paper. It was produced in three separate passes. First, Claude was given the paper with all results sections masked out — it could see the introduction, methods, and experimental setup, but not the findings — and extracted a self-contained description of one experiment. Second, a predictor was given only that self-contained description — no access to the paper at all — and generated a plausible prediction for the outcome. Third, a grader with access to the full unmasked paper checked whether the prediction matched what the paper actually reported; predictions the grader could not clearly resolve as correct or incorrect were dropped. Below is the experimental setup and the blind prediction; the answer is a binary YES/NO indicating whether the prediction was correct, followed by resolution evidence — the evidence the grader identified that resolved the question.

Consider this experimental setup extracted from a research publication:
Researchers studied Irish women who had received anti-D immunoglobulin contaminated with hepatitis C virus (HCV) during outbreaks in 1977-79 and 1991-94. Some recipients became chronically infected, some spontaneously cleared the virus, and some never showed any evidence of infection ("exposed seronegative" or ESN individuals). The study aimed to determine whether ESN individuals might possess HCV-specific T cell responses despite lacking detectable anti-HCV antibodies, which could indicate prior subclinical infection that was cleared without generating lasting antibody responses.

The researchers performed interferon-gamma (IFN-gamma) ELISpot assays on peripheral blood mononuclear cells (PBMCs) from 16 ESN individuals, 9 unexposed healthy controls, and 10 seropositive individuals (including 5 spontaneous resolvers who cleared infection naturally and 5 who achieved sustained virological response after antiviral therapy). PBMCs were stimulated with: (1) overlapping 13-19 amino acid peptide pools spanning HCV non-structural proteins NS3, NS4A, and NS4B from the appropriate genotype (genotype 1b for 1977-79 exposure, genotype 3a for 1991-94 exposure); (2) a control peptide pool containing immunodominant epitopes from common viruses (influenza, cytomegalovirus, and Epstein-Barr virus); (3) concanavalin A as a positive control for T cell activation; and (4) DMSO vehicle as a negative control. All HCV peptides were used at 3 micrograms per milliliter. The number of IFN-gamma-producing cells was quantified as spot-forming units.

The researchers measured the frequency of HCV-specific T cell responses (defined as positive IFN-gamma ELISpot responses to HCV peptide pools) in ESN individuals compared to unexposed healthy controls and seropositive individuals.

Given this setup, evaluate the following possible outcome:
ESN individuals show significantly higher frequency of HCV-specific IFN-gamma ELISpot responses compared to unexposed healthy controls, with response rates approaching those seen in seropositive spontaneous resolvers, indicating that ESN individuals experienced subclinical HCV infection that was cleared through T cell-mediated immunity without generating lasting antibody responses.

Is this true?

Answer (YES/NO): NO